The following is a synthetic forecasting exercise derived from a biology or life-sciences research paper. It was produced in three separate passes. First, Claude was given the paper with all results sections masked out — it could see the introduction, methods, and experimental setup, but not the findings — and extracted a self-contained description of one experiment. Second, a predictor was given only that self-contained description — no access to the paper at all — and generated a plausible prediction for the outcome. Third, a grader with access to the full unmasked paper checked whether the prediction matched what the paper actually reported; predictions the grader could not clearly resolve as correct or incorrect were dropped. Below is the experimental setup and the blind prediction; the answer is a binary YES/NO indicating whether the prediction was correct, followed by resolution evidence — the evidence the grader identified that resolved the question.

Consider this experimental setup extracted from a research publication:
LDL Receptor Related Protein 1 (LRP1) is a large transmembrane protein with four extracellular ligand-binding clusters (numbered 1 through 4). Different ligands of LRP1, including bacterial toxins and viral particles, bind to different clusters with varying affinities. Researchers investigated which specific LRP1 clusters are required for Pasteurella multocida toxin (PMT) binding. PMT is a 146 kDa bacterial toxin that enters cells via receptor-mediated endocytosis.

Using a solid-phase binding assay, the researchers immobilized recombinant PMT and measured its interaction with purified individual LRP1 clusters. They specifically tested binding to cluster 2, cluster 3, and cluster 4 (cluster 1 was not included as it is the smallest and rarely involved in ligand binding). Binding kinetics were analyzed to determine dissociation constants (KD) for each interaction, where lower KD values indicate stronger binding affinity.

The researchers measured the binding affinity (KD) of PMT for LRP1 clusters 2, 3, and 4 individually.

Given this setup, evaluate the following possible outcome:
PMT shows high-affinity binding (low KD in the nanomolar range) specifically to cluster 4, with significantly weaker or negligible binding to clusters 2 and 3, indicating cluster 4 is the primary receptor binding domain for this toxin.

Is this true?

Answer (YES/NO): NO